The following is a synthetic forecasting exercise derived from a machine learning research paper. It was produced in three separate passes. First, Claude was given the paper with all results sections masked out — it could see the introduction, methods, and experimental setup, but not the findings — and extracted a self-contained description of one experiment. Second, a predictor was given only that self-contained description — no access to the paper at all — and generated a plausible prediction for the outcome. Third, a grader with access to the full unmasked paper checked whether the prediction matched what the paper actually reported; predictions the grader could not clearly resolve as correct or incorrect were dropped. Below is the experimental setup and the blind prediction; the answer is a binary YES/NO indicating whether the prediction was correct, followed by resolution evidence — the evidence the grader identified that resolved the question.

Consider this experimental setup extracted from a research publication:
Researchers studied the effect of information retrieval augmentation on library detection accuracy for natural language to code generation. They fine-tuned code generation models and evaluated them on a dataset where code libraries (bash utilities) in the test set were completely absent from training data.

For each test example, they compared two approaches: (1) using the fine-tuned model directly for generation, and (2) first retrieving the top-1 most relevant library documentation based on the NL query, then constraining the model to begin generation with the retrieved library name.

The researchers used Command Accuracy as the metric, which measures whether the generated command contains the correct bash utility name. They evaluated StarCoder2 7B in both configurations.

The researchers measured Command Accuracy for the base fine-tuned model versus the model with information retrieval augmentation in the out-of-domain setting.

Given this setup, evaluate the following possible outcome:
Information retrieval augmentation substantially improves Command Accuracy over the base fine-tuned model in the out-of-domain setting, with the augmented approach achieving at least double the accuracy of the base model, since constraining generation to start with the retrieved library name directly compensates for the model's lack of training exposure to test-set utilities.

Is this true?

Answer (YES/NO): YES